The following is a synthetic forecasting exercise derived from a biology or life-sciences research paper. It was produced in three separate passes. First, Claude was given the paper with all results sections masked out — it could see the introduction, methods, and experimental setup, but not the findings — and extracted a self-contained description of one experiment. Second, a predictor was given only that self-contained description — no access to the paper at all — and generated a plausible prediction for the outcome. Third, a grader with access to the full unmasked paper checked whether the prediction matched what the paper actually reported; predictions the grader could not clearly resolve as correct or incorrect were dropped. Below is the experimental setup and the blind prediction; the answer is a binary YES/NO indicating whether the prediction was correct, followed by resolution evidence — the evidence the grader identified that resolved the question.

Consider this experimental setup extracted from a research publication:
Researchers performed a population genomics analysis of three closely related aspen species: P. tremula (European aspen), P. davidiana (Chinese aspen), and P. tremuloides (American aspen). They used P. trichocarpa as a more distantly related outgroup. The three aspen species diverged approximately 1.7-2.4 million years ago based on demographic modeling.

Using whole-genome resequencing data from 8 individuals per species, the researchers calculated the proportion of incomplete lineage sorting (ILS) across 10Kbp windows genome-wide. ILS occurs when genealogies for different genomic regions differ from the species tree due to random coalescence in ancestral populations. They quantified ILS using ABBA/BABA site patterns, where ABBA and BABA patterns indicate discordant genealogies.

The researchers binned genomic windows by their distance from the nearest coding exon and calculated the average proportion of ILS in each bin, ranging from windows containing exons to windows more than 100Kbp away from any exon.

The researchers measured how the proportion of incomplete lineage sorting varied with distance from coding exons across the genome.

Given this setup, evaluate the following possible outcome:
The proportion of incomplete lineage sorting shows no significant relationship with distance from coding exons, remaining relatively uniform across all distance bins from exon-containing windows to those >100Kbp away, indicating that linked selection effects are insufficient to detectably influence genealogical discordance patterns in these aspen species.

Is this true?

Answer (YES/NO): NO